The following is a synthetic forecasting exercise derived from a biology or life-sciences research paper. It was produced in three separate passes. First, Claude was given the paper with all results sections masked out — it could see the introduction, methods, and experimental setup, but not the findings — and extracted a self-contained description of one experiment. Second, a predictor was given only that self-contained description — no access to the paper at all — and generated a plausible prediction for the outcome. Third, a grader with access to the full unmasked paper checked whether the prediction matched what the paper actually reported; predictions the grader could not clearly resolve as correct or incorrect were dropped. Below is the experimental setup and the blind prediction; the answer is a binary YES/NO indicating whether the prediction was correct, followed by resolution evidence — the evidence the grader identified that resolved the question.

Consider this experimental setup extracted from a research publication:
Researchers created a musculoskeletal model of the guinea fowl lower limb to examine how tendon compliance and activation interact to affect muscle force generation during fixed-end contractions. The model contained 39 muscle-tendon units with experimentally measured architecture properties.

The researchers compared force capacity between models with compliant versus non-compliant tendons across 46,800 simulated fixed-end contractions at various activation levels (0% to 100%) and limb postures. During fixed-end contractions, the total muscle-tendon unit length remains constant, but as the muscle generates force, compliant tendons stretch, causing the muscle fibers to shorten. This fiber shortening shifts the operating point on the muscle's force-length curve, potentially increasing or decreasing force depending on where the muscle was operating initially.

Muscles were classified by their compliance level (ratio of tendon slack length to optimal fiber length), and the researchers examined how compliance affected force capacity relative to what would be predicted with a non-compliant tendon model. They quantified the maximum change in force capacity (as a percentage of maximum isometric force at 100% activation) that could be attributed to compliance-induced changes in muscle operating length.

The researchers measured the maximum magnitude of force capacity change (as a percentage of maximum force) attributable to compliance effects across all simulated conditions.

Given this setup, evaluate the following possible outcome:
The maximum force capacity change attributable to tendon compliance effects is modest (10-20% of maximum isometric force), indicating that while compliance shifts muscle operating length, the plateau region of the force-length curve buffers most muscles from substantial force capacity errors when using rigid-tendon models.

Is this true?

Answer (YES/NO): NO